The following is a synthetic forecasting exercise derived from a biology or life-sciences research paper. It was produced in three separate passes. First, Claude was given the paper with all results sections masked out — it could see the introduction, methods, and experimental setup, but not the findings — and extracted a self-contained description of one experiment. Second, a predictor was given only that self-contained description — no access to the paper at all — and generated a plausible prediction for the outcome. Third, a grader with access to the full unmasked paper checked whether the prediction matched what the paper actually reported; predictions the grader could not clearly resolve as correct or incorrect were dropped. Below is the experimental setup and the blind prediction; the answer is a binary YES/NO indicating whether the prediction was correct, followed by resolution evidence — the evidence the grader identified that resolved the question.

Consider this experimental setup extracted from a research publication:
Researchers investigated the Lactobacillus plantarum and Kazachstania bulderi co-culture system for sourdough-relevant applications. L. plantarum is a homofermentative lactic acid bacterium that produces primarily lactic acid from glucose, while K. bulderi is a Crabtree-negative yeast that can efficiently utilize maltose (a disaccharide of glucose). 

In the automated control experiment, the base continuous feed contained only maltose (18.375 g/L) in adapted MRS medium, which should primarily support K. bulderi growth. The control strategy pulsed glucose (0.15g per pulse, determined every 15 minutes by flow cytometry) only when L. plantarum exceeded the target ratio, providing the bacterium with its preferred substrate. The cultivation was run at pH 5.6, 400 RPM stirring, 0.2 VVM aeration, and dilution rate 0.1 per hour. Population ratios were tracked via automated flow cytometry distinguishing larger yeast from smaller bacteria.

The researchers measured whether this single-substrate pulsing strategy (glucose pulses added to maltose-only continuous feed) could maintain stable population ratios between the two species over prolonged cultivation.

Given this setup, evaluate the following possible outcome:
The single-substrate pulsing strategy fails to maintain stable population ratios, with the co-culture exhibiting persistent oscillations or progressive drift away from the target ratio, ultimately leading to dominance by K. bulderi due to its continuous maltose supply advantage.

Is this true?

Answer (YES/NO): NO